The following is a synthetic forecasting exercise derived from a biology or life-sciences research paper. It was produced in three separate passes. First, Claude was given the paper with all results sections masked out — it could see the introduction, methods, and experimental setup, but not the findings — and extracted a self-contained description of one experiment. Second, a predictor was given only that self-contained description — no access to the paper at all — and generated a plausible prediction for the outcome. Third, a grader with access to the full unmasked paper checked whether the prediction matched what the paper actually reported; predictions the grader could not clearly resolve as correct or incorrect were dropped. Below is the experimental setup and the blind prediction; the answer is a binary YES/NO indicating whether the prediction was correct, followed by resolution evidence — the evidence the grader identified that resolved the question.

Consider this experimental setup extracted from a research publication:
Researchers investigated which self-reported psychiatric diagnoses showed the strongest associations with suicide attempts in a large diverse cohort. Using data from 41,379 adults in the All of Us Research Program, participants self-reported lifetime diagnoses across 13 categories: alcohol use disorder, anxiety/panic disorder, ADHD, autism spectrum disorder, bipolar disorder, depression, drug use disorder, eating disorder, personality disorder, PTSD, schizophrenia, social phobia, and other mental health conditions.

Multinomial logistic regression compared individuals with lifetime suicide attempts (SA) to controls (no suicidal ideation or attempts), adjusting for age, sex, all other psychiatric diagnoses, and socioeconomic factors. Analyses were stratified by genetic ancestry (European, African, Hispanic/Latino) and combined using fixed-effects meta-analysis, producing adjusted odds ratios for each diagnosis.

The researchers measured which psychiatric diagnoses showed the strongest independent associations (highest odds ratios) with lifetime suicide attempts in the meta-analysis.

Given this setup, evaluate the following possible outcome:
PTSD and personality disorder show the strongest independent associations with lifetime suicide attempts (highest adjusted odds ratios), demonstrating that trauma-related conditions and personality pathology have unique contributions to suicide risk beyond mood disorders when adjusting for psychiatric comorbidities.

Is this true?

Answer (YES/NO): NO